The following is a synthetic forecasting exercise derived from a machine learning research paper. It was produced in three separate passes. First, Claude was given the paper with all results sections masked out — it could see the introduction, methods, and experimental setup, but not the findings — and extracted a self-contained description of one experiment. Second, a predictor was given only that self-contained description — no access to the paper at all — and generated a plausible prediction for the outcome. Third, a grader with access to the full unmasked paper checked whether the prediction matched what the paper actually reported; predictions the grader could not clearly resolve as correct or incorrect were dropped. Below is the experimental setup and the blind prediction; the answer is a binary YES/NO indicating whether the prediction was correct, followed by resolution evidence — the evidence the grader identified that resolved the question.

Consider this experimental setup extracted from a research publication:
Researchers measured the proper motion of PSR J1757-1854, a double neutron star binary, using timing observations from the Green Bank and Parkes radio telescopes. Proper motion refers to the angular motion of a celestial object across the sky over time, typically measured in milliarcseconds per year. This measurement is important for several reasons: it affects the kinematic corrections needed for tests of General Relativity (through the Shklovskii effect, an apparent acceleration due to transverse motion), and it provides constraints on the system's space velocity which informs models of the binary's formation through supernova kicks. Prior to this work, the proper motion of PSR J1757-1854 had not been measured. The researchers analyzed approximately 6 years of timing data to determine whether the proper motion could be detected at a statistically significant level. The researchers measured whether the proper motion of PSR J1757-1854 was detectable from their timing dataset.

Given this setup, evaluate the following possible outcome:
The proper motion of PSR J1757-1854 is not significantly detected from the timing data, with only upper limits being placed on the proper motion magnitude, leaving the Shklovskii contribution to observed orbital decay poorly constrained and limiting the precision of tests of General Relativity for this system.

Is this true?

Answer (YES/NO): NO